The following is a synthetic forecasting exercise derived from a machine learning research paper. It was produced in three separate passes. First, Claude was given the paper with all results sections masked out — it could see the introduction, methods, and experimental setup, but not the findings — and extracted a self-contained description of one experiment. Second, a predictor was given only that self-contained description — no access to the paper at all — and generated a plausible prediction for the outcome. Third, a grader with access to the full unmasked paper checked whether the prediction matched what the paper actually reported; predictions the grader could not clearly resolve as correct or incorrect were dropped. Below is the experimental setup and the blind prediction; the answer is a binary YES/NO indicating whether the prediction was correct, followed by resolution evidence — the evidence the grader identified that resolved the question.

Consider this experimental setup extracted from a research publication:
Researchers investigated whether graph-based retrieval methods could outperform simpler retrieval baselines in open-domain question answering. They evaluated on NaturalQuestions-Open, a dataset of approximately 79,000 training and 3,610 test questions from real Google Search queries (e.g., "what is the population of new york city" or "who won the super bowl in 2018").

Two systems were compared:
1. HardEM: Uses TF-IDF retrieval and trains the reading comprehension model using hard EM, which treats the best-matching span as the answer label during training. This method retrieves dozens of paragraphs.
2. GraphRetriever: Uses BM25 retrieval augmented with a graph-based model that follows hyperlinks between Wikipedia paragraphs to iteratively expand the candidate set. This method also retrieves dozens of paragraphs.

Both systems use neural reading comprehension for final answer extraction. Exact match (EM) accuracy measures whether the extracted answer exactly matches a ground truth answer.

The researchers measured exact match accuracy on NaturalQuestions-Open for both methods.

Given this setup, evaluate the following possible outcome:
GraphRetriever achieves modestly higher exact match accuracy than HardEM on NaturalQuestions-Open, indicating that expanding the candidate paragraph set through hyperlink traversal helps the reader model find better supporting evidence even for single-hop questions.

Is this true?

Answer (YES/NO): NO